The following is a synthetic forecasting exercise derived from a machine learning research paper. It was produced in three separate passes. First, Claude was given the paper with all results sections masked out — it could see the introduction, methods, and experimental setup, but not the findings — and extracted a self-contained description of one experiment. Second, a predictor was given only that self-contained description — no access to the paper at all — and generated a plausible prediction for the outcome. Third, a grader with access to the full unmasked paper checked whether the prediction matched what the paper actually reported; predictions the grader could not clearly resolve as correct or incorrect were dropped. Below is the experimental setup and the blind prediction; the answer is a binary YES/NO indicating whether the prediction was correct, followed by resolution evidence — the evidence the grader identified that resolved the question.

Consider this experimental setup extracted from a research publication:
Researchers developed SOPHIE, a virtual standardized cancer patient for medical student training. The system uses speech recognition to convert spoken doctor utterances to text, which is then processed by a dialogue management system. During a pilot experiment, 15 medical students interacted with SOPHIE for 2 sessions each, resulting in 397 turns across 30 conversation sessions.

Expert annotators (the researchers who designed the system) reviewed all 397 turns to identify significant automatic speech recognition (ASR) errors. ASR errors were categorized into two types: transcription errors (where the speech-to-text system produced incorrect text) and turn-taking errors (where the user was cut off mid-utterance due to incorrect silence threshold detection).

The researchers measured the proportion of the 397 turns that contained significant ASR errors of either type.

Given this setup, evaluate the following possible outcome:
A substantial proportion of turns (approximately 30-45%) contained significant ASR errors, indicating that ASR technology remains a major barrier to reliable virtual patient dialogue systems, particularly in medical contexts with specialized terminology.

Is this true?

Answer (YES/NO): NO